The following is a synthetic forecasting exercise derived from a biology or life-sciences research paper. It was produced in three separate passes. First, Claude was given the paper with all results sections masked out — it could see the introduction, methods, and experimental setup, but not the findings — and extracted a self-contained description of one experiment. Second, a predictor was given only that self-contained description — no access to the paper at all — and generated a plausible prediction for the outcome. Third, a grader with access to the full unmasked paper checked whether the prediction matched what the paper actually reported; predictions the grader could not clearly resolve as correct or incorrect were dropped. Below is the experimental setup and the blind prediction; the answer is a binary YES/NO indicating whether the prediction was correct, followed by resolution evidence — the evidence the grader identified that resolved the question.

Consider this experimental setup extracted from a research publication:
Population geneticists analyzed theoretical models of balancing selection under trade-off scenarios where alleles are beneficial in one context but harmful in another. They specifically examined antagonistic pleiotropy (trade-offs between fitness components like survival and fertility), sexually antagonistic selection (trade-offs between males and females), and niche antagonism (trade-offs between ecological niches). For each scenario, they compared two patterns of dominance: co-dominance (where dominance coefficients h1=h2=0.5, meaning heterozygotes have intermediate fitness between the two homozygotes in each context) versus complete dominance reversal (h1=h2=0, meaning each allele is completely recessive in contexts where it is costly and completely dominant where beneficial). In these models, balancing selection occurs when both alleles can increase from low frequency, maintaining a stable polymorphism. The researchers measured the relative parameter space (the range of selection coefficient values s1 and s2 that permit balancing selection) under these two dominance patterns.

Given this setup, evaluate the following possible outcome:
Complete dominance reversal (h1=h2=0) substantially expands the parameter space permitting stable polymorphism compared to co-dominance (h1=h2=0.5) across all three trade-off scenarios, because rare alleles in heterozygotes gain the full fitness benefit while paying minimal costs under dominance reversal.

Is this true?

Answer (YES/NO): YES